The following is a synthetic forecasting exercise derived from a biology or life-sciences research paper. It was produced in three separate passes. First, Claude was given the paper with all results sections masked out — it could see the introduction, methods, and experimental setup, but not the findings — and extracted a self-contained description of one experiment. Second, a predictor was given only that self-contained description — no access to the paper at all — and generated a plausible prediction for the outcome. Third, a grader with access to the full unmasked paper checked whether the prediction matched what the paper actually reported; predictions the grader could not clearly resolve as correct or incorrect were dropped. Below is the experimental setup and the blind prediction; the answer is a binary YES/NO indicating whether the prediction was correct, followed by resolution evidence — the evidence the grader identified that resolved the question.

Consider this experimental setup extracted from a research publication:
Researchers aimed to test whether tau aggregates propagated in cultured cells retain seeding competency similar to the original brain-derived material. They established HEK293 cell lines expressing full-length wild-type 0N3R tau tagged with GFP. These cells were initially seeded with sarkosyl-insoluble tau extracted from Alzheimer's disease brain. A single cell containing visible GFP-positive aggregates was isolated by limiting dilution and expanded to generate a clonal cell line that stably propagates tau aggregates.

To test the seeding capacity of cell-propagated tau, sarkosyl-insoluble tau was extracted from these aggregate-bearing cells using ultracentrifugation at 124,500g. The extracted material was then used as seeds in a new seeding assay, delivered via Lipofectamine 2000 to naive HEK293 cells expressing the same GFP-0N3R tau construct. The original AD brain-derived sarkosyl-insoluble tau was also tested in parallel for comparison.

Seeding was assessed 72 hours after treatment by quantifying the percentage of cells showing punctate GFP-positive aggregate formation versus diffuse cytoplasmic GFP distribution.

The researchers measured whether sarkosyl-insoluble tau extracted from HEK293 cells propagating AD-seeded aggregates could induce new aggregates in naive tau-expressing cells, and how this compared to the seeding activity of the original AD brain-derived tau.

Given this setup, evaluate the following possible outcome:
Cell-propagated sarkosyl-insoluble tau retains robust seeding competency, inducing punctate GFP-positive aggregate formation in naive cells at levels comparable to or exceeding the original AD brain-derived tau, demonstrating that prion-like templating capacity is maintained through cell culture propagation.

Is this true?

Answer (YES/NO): YES